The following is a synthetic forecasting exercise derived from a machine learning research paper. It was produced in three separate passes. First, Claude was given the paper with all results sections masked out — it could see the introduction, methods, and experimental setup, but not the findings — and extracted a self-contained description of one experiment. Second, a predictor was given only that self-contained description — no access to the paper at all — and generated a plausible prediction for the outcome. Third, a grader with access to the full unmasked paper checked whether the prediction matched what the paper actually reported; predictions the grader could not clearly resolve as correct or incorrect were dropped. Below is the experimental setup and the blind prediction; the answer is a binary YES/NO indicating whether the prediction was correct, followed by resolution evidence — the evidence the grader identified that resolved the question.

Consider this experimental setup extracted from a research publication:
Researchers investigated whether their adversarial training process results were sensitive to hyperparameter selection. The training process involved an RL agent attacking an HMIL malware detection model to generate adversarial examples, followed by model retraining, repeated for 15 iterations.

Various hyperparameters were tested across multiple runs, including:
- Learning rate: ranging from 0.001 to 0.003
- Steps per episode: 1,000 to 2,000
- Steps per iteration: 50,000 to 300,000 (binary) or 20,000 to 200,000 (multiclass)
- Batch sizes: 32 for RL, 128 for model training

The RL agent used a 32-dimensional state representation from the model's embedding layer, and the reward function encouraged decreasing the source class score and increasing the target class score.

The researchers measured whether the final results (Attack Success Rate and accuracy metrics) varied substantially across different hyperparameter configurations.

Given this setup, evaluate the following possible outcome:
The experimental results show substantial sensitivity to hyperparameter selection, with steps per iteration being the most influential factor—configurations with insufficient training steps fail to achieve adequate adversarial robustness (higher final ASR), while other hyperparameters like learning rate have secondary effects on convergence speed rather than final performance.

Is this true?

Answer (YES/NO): NO